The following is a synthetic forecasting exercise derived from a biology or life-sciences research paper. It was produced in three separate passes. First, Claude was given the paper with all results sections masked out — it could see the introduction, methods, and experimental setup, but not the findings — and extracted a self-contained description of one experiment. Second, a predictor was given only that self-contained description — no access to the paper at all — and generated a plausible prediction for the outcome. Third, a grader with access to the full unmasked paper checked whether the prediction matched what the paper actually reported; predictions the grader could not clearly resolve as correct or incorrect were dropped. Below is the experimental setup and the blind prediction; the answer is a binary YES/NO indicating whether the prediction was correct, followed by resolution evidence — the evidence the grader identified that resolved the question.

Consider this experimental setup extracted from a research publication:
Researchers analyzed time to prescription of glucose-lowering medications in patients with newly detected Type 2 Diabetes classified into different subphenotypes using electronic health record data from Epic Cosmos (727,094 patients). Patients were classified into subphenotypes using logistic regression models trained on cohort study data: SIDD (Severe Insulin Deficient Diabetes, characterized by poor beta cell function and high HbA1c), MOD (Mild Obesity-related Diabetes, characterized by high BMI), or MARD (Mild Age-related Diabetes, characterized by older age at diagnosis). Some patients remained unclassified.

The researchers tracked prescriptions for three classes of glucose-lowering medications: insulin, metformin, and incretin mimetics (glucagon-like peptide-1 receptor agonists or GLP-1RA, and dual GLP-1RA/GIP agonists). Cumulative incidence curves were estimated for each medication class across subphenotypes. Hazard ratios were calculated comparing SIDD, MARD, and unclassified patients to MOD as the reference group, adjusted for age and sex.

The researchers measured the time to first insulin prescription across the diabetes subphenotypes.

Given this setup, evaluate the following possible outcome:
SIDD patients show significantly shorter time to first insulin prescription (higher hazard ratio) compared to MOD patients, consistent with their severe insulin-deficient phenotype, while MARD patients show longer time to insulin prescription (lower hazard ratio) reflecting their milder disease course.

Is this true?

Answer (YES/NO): YES